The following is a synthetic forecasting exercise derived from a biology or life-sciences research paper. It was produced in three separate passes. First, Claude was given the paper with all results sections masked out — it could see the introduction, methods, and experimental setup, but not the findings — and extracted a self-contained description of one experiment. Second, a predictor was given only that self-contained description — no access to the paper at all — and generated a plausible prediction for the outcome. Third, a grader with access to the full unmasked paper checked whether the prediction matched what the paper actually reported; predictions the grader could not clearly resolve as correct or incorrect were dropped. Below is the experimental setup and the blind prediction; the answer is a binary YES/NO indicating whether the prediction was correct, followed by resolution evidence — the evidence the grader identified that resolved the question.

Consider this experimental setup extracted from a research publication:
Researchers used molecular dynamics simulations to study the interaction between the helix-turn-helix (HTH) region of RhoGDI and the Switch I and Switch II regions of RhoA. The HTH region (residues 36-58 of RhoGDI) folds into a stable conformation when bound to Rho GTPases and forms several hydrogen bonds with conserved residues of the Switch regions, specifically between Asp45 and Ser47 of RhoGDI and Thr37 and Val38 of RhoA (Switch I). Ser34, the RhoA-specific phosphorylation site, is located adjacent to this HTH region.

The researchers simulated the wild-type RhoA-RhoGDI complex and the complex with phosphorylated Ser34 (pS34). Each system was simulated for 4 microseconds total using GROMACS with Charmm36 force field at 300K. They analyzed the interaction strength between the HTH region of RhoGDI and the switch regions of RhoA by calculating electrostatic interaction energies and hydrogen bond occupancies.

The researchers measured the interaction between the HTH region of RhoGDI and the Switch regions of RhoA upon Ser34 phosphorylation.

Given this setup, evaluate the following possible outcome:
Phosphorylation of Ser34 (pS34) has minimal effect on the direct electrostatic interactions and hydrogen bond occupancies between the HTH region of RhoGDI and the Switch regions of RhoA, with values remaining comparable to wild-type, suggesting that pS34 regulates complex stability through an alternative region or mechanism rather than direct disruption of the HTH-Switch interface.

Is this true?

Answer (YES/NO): NO